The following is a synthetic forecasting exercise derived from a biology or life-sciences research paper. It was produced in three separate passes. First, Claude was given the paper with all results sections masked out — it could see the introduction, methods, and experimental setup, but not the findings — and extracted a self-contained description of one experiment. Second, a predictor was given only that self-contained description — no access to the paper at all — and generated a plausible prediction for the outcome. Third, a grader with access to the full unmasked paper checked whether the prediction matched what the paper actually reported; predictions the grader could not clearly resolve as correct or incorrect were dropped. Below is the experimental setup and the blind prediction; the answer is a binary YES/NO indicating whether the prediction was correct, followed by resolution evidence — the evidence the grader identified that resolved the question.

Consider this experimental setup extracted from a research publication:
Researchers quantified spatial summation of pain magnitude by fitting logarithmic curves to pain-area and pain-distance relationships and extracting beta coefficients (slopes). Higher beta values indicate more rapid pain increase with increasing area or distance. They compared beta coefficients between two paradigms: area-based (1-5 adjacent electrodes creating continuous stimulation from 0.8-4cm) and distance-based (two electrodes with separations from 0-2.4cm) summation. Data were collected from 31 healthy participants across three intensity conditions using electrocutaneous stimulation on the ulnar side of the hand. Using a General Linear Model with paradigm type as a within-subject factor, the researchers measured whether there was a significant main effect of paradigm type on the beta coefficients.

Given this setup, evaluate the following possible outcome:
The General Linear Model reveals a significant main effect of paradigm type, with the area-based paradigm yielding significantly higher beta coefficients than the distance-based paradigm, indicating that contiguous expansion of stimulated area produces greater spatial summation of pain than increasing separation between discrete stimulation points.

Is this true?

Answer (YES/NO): YES